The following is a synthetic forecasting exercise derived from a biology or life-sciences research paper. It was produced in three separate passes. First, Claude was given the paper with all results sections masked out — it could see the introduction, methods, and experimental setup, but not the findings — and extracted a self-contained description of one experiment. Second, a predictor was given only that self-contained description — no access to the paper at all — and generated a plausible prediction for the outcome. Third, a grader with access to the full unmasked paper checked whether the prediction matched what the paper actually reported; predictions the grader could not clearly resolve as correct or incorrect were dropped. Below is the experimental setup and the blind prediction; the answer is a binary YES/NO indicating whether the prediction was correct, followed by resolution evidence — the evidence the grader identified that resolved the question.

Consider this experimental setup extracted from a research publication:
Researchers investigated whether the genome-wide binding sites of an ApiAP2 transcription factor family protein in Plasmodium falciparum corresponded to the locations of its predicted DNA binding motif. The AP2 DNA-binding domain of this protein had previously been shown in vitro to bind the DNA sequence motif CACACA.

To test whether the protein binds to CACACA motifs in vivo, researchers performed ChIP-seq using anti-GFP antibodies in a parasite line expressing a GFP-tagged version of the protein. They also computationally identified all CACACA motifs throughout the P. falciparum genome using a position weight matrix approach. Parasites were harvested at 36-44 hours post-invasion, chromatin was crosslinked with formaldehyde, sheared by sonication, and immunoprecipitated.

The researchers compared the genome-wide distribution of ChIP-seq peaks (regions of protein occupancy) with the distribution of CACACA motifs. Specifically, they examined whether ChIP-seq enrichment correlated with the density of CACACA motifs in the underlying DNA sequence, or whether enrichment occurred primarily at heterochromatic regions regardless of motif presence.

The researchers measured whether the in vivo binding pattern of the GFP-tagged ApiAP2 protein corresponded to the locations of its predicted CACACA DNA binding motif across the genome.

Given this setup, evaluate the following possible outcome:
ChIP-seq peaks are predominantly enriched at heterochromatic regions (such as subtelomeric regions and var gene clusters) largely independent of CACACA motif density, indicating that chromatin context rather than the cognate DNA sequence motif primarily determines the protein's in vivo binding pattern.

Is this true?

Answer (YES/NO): YES